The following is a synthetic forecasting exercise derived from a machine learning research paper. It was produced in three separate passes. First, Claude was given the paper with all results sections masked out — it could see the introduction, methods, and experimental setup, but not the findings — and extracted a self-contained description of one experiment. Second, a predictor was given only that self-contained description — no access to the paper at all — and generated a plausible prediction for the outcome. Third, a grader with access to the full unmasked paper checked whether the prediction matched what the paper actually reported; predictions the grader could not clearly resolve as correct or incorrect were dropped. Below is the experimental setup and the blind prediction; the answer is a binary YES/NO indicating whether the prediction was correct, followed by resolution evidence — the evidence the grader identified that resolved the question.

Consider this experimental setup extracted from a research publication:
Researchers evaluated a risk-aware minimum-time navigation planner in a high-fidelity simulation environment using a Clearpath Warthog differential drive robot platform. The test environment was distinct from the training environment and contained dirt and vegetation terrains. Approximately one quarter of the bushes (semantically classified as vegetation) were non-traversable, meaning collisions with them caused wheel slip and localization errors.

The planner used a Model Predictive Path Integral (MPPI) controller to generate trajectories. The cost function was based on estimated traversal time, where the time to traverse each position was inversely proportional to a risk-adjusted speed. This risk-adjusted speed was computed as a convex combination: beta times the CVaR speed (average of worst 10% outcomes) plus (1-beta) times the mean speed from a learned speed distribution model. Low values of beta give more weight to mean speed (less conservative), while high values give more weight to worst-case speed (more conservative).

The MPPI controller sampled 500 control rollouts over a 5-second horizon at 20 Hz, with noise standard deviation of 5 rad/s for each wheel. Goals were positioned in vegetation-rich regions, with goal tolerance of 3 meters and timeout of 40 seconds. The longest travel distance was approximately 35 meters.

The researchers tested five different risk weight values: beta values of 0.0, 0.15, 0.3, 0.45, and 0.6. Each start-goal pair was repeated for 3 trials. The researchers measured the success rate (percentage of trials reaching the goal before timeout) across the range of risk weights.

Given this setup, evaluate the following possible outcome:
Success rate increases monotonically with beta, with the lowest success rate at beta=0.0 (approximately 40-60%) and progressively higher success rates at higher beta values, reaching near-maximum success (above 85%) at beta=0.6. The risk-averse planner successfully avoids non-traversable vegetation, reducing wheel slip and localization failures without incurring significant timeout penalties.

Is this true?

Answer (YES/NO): NO